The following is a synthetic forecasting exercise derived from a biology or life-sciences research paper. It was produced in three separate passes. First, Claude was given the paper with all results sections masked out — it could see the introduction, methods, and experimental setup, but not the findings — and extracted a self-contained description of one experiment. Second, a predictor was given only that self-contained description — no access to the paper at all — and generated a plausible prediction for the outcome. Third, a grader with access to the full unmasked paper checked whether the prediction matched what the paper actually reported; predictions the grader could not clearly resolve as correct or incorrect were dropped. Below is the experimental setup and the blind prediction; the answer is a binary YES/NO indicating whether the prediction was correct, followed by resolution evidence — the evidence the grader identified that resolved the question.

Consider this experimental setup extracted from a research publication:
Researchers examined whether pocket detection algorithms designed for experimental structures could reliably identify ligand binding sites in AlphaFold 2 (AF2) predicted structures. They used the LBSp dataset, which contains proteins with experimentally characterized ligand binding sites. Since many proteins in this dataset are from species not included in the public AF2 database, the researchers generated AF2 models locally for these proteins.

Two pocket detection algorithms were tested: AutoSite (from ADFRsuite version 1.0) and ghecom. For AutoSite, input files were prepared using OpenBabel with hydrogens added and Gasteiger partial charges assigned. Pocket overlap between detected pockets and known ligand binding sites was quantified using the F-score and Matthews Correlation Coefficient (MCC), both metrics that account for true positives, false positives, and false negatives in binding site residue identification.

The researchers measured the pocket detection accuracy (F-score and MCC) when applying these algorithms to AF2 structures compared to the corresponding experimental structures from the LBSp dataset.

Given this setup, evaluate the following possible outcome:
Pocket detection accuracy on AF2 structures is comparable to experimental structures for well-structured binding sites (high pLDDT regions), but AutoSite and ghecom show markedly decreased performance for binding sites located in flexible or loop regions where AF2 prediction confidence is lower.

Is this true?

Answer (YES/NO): YES